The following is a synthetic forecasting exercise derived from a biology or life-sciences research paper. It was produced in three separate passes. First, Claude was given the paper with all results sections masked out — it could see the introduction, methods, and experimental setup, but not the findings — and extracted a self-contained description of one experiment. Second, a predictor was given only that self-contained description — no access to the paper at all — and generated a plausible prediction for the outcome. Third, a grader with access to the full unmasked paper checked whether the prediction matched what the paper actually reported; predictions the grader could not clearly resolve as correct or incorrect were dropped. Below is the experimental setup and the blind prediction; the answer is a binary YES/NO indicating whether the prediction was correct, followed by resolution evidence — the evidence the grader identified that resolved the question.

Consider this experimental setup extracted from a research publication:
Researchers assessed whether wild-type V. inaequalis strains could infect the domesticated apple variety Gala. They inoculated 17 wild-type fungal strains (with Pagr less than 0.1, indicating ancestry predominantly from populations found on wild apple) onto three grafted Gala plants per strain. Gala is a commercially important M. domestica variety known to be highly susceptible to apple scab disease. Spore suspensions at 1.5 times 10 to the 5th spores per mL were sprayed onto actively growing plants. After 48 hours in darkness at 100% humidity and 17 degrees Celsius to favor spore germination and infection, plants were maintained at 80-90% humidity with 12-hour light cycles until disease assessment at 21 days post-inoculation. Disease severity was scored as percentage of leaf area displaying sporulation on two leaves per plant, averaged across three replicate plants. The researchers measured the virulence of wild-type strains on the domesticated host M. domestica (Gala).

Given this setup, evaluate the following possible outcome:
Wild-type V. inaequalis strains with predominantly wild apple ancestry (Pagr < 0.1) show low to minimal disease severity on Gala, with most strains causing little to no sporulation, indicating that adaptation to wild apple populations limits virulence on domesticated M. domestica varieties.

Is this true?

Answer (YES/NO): YES